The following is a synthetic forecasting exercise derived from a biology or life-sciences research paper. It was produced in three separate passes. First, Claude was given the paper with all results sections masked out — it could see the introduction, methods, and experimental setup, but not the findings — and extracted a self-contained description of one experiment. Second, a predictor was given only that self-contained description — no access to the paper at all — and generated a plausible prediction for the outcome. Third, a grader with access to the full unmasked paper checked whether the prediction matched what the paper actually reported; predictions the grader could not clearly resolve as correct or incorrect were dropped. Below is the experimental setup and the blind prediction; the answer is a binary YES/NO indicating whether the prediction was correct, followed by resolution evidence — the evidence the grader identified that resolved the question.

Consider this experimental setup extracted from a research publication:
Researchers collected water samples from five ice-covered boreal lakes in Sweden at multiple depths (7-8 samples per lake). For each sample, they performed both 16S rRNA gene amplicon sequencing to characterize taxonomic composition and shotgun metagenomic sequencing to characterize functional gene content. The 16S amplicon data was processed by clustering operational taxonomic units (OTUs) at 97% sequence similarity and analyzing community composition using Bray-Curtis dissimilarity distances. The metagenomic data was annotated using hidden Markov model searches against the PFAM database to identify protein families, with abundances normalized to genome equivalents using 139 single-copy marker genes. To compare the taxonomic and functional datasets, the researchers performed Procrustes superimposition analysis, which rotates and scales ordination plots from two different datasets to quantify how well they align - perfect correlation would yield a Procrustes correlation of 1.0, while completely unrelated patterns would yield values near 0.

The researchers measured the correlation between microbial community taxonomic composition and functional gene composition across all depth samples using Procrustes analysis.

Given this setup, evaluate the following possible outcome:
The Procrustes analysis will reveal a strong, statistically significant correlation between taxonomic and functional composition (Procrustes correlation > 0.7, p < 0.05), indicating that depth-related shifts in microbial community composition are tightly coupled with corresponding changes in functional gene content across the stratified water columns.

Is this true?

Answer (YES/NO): YES